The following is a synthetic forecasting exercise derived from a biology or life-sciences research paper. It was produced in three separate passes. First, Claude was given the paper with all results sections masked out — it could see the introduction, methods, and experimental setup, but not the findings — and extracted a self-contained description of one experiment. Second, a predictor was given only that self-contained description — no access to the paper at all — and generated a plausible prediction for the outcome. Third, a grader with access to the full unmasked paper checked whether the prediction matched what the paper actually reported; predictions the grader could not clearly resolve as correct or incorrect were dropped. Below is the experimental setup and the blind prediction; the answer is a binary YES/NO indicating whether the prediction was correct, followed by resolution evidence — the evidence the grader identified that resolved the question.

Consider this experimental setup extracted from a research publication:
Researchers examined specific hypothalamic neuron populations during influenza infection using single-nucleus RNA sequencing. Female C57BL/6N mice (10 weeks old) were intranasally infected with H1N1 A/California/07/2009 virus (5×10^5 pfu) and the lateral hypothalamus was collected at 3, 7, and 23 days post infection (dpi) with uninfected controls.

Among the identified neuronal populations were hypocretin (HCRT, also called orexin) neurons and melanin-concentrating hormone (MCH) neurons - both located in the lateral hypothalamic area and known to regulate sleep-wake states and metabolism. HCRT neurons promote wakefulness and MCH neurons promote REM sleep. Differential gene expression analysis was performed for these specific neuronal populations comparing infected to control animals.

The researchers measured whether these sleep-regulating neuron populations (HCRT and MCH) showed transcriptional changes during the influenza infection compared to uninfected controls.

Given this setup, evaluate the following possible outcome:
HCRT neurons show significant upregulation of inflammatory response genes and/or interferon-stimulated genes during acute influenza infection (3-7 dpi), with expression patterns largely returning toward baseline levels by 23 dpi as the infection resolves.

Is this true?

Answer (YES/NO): NO